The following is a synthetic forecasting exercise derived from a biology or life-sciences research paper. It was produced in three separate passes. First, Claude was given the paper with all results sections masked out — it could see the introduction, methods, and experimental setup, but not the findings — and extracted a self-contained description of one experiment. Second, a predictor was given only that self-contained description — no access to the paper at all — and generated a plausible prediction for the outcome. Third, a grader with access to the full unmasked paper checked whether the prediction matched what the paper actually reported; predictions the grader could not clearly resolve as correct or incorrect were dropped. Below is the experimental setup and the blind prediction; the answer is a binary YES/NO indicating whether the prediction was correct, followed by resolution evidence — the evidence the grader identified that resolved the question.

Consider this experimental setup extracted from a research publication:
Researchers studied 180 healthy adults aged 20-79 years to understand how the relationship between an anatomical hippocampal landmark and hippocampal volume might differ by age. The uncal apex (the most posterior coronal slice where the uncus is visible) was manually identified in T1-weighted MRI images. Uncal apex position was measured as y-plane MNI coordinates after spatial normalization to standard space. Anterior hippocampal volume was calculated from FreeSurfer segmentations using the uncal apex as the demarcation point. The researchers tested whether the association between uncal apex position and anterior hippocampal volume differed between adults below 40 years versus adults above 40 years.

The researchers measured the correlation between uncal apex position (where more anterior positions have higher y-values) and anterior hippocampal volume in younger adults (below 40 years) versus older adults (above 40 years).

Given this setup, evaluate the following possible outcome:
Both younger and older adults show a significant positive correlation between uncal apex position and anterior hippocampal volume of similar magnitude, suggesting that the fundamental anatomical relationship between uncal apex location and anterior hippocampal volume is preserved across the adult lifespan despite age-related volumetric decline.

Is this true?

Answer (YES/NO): NO